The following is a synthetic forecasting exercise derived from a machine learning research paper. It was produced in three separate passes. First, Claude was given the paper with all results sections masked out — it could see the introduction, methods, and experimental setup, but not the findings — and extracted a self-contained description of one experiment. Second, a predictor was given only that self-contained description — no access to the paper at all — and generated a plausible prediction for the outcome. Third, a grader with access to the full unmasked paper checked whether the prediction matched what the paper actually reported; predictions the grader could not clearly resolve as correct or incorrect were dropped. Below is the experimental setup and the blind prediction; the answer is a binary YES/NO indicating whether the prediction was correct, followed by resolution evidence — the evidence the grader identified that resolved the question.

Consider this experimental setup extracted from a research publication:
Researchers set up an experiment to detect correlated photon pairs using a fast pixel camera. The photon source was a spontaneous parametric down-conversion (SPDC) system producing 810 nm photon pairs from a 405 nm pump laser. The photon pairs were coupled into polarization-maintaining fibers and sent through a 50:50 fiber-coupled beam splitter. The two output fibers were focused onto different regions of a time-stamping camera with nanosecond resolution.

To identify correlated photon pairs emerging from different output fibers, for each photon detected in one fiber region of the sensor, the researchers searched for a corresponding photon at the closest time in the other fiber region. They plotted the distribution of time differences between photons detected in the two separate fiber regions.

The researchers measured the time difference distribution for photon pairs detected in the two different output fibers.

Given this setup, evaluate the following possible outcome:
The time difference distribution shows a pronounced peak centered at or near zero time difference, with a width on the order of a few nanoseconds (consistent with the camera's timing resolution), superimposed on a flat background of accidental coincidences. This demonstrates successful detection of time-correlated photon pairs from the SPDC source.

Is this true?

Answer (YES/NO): YES